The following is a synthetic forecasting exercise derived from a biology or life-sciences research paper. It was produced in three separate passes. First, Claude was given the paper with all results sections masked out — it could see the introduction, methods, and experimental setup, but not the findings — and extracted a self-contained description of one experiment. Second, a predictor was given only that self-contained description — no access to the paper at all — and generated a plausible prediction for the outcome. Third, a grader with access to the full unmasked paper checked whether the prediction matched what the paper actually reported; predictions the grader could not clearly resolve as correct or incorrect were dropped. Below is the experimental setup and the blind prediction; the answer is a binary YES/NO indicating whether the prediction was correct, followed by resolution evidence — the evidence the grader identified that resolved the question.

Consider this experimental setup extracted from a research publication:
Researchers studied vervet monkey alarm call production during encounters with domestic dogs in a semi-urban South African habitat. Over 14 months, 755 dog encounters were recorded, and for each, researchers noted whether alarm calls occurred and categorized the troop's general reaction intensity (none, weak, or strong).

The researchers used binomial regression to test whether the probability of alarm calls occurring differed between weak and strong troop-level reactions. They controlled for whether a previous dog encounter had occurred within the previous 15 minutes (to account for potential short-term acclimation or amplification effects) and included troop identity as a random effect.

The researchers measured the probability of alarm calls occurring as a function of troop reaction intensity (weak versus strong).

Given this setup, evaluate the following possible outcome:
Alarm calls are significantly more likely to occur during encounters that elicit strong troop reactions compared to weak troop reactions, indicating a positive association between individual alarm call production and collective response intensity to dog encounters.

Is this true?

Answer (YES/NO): YES